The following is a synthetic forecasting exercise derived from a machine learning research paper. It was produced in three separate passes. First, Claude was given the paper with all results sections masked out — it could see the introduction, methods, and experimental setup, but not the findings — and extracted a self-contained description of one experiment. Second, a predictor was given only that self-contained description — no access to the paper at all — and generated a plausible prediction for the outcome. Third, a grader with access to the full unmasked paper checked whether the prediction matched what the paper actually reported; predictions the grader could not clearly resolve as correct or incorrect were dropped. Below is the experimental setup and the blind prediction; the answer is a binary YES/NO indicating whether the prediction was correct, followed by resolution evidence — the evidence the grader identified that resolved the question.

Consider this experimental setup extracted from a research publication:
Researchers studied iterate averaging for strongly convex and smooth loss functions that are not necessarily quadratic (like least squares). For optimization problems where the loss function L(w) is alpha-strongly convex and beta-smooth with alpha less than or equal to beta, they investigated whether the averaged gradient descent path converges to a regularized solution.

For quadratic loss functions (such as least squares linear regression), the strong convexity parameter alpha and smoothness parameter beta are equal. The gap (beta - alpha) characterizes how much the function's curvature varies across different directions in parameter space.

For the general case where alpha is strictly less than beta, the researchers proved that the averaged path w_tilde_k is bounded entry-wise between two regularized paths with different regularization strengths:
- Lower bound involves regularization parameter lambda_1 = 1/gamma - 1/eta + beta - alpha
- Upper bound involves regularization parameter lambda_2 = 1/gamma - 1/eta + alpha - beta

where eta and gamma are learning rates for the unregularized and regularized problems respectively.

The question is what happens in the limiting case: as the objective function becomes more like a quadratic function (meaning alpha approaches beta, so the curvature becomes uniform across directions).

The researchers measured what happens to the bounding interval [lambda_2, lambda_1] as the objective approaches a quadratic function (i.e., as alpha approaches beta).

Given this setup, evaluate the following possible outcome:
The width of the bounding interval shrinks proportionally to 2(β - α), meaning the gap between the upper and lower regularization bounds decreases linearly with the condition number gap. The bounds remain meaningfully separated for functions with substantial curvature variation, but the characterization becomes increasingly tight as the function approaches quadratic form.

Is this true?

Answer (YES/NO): YES